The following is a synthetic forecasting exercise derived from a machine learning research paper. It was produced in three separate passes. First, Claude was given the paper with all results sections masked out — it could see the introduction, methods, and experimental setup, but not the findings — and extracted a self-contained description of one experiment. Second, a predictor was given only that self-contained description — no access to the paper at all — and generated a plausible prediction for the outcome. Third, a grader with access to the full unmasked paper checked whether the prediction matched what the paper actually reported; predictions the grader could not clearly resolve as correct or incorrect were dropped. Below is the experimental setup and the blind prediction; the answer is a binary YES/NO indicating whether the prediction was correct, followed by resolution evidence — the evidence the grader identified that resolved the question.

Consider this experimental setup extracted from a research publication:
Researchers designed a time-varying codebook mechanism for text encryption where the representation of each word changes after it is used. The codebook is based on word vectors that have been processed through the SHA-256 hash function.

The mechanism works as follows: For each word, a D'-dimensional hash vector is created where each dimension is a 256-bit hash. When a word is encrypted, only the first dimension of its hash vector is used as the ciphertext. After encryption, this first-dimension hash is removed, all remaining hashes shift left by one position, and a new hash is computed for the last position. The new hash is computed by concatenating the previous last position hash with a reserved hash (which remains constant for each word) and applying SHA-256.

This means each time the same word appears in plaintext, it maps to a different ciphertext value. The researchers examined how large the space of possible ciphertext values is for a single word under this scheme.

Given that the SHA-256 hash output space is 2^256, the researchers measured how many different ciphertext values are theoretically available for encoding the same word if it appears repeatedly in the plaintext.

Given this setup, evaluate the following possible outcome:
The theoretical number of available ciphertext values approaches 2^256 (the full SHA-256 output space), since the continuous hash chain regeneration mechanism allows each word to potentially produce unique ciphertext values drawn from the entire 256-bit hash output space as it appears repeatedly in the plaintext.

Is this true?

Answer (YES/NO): YES